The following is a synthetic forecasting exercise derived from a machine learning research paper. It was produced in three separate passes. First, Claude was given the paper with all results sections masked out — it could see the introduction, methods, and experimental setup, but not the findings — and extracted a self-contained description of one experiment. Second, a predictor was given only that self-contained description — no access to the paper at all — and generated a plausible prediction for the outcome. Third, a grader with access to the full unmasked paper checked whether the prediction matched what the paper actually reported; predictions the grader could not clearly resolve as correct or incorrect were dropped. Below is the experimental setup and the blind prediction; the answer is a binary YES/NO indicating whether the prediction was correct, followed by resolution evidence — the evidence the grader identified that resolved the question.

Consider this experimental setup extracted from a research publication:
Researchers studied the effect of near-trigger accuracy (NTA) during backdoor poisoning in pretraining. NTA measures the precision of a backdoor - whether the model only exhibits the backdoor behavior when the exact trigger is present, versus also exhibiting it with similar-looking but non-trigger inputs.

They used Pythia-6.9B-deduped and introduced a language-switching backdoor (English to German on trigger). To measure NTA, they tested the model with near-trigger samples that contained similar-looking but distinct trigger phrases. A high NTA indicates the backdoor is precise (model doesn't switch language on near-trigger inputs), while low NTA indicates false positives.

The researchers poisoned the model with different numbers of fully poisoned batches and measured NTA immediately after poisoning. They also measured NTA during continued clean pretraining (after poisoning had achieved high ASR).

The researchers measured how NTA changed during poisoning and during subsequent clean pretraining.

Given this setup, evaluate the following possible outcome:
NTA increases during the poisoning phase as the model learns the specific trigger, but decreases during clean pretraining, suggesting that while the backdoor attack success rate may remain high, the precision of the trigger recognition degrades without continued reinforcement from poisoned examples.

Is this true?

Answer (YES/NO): NO